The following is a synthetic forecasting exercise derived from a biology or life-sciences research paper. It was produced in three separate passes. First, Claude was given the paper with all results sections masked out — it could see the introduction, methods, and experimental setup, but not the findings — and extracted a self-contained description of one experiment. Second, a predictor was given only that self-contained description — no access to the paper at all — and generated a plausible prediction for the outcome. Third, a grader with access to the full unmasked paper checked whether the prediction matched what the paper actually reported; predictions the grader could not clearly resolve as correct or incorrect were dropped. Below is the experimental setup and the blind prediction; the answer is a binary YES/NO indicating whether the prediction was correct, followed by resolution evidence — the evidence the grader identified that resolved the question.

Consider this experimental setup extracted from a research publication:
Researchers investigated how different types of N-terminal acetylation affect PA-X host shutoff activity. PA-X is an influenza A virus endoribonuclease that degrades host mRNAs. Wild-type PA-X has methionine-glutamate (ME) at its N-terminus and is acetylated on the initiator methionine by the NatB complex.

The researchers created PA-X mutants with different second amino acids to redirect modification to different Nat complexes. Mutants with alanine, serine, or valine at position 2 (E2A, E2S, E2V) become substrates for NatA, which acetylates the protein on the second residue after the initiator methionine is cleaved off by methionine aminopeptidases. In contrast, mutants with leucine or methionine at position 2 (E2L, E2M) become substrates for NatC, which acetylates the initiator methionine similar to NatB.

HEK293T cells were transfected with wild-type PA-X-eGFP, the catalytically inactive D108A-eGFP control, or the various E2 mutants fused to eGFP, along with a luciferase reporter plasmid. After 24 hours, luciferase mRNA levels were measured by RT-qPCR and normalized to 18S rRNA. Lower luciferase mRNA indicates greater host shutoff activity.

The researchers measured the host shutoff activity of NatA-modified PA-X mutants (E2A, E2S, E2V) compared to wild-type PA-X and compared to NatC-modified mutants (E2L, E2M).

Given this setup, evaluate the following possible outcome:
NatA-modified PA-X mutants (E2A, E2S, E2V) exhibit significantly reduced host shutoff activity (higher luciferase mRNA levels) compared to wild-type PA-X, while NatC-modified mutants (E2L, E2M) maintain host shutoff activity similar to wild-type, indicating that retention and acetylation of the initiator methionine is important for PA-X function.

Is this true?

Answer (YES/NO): NO